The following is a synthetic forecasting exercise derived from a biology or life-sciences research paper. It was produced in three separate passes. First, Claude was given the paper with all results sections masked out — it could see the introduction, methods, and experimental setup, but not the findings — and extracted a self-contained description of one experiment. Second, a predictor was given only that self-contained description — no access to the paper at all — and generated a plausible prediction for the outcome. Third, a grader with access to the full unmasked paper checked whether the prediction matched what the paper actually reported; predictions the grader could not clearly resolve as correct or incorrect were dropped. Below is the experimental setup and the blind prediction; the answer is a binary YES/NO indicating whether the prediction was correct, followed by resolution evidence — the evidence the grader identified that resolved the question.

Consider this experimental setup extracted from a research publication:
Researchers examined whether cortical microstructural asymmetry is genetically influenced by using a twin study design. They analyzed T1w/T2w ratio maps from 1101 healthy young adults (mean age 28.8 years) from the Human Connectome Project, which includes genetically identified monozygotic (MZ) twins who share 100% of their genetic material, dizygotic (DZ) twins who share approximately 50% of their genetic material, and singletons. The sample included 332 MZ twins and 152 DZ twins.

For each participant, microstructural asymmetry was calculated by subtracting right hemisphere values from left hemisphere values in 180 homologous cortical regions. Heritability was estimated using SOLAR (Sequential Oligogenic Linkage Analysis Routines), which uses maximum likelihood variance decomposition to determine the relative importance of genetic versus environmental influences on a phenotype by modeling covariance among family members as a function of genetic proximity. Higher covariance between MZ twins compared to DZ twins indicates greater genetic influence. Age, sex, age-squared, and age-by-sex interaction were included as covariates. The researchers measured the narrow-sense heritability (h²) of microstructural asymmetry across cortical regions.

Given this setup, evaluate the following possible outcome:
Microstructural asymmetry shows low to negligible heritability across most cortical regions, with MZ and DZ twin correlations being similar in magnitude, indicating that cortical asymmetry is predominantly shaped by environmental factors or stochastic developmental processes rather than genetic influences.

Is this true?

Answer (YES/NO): NO